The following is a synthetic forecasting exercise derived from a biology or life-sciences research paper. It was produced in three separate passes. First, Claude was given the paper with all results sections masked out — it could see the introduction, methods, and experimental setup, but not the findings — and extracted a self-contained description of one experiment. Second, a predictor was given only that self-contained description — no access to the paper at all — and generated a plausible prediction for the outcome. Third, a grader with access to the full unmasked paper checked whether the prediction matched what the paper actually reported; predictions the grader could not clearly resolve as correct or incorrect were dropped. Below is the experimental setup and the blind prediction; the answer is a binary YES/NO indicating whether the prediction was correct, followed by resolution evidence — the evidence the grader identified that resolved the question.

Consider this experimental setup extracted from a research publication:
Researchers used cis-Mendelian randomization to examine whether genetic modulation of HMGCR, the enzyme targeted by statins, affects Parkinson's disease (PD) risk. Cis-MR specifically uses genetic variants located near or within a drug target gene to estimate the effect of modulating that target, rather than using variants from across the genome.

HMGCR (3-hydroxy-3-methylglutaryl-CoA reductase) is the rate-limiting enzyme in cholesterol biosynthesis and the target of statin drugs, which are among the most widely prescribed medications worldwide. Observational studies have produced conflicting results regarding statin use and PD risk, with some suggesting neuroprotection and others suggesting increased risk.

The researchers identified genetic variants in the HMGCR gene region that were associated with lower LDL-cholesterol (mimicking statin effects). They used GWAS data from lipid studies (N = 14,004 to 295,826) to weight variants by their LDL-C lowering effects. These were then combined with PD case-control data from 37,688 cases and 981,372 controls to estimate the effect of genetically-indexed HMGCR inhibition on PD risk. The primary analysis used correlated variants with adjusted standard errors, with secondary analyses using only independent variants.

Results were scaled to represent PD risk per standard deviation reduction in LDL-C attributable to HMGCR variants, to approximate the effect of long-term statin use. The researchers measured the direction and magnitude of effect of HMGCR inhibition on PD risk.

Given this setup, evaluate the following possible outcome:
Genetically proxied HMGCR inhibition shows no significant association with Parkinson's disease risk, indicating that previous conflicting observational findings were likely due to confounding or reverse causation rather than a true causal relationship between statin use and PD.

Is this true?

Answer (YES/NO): YES